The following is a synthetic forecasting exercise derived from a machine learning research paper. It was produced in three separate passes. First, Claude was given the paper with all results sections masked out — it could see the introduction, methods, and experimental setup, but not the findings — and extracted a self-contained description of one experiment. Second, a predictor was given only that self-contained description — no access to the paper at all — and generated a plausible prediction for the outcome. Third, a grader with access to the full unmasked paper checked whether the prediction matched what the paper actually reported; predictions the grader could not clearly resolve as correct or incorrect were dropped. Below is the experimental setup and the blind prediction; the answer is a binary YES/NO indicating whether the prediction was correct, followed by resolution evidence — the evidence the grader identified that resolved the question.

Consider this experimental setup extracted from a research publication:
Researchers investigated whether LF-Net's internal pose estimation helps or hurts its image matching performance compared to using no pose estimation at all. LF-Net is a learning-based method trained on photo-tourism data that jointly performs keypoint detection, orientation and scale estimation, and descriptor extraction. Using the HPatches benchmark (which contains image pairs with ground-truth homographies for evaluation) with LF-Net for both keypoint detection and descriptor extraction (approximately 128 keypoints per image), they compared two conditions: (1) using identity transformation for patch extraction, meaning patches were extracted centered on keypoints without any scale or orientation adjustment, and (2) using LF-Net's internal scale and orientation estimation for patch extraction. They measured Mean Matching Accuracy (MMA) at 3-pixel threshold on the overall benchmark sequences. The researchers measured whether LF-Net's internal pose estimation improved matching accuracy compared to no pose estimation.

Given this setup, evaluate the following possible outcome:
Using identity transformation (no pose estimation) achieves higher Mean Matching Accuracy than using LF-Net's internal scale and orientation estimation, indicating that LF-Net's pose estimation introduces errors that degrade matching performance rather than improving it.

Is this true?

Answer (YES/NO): YES